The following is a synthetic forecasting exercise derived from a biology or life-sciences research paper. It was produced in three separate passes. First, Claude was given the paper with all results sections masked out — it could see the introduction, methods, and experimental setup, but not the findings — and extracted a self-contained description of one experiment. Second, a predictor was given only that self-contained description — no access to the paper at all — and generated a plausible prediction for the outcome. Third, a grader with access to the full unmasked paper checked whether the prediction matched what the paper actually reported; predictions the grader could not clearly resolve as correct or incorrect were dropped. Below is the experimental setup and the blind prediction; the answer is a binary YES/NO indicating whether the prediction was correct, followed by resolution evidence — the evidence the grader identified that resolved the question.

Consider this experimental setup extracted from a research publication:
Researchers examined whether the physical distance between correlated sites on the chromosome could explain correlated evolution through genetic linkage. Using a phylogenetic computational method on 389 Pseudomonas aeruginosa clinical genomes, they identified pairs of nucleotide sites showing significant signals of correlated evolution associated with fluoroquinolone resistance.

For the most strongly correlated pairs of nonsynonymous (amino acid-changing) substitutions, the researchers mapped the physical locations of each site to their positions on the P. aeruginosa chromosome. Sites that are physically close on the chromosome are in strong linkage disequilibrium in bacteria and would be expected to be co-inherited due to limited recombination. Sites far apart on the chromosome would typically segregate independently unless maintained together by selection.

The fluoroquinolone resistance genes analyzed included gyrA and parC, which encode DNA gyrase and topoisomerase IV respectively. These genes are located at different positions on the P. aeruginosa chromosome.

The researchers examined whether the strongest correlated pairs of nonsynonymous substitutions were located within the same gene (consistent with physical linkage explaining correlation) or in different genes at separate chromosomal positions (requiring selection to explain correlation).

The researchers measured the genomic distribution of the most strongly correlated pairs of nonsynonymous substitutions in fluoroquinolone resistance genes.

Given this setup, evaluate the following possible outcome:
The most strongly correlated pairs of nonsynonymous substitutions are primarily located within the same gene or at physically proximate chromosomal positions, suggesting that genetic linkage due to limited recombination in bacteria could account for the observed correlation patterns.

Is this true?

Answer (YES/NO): NO